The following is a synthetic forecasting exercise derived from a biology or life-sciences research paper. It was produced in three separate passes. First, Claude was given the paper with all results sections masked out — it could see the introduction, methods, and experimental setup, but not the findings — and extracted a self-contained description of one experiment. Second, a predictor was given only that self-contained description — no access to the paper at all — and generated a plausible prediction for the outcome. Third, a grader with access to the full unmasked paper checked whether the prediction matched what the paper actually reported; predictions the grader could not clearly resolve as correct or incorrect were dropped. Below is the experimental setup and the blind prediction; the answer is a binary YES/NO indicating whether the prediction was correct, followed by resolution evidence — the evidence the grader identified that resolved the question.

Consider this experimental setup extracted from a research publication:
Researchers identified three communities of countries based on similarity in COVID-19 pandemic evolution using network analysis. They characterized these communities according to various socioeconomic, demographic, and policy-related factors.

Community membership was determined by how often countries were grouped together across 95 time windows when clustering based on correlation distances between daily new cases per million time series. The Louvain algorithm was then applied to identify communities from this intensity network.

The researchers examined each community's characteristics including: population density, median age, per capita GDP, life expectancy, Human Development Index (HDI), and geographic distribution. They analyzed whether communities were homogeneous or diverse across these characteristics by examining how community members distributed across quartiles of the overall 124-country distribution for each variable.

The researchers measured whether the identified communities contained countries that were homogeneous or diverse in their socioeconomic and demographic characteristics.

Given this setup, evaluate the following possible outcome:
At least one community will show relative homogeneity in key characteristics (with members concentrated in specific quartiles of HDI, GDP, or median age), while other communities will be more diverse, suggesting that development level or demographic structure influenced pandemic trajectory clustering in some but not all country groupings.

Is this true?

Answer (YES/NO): NO